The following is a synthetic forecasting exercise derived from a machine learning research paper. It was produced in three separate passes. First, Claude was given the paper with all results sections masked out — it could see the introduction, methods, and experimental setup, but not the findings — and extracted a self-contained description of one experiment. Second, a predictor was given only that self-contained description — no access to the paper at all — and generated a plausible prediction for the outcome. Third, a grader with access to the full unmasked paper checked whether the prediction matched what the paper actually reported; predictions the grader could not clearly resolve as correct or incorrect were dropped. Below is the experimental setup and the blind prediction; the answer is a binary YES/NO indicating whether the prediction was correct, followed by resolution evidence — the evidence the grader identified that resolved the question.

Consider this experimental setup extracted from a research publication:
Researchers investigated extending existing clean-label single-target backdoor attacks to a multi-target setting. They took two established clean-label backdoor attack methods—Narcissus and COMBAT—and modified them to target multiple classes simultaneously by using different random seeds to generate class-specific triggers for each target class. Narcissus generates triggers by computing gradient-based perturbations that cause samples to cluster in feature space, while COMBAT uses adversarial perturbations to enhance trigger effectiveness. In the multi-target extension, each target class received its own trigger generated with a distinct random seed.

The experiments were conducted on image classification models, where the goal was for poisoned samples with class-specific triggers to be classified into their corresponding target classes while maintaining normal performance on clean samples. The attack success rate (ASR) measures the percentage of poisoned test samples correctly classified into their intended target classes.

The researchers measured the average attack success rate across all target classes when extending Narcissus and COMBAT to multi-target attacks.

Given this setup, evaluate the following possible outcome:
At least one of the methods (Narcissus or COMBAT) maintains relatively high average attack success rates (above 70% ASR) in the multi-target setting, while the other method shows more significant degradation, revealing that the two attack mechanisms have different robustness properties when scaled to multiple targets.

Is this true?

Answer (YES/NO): NO